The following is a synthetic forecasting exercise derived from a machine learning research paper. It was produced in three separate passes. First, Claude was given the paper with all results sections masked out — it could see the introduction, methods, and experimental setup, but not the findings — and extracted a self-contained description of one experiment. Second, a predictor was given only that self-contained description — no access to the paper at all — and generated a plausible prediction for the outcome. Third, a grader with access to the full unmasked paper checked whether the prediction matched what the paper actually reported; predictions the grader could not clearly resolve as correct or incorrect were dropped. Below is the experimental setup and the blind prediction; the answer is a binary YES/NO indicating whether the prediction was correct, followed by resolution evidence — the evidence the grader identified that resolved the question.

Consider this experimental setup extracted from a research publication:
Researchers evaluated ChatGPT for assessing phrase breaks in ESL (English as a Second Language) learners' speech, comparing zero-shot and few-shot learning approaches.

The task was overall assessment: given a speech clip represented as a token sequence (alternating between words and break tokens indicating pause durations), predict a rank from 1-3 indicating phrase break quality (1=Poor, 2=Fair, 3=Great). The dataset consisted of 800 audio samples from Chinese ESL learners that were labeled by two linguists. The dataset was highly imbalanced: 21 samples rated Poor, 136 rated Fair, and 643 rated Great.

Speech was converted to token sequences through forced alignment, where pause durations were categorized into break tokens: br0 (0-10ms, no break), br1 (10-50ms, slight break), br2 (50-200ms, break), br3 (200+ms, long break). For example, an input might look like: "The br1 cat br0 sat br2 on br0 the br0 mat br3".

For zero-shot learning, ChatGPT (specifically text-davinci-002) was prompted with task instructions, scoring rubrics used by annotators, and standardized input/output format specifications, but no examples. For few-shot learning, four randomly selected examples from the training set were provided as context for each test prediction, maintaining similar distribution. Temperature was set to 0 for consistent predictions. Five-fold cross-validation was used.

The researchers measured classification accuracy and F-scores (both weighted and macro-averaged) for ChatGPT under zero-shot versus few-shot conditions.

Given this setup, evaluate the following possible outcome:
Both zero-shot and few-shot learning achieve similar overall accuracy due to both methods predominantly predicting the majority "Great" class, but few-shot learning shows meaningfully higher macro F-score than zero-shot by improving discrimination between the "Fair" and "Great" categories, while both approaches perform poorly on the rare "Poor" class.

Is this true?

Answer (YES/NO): NO